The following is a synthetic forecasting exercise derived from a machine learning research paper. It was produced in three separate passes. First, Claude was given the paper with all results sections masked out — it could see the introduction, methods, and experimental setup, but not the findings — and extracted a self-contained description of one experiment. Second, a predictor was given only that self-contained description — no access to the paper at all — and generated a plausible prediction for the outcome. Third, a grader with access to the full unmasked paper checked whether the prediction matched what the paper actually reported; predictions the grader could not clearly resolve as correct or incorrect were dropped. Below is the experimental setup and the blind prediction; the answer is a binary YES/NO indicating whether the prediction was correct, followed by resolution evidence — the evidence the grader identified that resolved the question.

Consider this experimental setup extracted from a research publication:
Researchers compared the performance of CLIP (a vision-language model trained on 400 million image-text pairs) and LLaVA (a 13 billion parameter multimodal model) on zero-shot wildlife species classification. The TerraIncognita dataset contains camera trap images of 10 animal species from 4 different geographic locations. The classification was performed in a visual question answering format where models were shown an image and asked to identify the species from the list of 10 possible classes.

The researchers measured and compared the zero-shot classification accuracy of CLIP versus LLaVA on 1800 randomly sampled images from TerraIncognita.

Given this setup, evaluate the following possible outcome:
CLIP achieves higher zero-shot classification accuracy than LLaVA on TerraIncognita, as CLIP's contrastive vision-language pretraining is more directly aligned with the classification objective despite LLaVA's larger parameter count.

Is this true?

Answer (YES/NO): NO